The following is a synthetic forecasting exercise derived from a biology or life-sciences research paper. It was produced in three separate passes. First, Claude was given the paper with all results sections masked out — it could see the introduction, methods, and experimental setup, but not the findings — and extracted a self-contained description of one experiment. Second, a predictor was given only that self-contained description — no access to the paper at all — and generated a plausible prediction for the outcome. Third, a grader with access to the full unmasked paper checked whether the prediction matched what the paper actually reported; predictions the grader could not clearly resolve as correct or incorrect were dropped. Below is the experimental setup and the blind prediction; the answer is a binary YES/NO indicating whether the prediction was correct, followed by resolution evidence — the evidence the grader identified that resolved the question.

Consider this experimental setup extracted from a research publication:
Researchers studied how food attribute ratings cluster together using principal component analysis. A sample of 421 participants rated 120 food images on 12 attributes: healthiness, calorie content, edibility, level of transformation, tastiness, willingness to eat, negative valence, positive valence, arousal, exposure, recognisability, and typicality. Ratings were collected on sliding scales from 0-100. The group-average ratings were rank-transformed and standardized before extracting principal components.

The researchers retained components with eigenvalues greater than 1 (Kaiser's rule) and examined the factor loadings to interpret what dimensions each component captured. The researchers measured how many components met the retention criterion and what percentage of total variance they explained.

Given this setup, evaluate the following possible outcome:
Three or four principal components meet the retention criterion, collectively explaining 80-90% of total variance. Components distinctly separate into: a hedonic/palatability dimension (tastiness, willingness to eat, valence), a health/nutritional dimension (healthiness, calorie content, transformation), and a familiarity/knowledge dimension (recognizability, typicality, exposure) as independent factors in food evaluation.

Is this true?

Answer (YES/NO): NO